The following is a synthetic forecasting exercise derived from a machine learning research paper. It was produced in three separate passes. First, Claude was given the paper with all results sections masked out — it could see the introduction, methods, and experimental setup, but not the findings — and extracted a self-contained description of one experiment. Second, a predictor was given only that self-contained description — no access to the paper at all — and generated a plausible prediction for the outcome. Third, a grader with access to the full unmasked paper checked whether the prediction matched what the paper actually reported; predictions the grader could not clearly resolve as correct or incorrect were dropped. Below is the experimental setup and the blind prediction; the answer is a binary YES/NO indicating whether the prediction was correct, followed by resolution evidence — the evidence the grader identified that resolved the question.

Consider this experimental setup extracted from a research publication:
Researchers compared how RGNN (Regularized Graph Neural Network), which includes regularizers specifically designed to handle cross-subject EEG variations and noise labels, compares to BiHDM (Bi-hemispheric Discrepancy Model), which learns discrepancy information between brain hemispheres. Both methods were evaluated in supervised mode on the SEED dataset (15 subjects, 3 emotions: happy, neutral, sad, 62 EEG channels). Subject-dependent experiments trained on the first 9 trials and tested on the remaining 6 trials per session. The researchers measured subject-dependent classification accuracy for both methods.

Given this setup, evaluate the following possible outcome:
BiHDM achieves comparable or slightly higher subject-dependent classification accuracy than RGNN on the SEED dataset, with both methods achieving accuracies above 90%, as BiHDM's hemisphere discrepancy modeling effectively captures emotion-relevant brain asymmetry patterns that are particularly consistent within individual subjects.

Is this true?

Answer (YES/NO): NO